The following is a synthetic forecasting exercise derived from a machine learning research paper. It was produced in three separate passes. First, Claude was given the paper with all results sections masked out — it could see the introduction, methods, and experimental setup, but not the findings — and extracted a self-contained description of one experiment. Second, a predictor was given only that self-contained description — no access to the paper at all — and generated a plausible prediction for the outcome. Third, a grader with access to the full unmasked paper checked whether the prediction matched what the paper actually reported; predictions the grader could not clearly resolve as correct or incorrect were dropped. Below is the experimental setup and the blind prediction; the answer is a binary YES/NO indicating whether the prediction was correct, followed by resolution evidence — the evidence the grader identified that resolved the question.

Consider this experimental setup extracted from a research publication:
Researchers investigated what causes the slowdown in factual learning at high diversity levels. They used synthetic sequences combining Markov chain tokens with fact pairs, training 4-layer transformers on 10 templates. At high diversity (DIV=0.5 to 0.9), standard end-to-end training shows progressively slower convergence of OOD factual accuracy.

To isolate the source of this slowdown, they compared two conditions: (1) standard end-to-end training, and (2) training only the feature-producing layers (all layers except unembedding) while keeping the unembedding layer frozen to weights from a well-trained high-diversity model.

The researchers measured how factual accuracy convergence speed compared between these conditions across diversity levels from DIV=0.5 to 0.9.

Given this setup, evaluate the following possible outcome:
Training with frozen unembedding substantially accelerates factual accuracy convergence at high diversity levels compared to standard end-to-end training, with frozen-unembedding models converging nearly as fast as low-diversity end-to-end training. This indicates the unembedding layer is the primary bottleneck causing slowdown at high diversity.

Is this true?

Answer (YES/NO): YES